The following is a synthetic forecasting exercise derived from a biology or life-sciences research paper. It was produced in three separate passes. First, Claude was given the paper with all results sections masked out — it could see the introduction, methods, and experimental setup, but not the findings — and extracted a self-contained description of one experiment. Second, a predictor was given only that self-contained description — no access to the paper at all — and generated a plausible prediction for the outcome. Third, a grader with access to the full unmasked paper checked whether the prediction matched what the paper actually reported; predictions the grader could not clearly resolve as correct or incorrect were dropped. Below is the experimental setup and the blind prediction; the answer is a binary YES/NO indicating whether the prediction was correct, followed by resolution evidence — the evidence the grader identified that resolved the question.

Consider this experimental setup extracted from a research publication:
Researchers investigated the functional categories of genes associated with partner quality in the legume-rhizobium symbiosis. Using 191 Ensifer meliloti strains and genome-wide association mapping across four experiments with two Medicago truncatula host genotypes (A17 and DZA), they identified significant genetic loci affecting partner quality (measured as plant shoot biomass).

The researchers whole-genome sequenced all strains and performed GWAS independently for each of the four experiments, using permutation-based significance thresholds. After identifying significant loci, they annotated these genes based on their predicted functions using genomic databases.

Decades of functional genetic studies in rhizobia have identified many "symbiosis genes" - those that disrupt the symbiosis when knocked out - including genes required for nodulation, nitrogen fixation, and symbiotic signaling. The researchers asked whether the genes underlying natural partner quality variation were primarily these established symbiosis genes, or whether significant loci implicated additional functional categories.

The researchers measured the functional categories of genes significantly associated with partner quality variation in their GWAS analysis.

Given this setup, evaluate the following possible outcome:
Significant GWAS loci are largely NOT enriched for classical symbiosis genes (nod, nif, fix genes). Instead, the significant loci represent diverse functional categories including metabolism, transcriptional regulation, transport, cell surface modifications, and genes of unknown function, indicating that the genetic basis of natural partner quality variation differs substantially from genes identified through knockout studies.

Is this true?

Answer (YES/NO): YES